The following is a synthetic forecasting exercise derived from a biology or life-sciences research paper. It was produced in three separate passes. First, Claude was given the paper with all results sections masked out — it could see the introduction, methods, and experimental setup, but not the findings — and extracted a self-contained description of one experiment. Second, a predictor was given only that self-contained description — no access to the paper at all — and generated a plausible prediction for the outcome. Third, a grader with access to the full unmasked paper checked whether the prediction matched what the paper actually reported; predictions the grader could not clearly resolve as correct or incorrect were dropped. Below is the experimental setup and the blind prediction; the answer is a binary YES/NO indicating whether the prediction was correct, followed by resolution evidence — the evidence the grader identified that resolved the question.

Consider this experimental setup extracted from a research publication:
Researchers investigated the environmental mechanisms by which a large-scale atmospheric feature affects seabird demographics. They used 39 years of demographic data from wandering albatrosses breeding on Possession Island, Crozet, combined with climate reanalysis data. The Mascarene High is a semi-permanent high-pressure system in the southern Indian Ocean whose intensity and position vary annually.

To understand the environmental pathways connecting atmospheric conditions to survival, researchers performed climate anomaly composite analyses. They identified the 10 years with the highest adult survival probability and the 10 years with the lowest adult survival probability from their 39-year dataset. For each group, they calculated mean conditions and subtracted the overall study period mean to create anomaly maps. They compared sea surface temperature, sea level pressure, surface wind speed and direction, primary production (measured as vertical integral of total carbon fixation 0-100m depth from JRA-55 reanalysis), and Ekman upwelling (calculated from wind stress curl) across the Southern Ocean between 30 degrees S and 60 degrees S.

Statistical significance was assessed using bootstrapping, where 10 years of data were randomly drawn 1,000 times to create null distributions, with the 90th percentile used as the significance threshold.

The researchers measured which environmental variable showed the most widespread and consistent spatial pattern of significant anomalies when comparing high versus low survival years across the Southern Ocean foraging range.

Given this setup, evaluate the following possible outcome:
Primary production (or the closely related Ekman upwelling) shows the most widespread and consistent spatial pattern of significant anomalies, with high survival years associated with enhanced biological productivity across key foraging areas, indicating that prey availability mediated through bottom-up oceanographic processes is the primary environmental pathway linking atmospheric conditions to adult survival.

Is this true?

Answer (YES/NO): NO